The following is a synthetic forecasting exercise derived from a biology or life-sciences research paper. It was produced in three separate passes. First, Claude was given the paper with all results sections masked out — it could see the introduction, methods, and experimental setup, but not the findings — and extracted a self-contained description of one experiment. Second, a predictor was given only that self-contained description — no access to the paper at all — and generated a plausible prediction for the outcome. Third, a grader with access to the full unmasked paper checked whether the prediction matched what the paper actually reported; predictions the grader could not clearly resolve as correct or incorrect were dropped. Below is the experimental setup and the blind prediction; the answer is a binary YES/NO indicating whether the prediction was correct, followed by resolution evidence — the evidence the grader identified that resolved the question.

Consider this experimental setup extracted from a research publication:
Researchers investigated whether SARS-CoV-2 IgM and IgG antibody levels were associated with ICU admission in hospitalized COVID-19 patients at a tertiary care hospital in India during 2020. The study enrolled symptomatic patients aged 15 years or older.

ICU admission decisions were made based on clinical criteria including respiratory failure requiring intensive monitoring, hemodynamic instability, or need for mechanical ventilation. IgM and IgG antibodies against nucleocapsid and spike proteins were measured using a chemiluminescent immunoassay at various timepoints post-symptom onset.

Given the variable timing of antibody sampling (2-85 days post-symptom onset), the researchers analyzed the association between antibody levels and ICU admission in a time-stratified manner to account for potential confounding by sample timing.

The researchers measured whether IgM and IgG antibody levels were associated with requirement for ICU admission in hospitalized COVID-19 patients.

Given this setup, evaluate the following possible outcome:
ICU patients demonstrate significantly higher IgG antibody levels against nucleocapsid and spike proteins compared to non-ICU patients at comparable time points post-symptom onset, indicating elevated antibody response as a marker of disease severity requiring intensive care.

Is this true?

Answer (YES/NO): NO